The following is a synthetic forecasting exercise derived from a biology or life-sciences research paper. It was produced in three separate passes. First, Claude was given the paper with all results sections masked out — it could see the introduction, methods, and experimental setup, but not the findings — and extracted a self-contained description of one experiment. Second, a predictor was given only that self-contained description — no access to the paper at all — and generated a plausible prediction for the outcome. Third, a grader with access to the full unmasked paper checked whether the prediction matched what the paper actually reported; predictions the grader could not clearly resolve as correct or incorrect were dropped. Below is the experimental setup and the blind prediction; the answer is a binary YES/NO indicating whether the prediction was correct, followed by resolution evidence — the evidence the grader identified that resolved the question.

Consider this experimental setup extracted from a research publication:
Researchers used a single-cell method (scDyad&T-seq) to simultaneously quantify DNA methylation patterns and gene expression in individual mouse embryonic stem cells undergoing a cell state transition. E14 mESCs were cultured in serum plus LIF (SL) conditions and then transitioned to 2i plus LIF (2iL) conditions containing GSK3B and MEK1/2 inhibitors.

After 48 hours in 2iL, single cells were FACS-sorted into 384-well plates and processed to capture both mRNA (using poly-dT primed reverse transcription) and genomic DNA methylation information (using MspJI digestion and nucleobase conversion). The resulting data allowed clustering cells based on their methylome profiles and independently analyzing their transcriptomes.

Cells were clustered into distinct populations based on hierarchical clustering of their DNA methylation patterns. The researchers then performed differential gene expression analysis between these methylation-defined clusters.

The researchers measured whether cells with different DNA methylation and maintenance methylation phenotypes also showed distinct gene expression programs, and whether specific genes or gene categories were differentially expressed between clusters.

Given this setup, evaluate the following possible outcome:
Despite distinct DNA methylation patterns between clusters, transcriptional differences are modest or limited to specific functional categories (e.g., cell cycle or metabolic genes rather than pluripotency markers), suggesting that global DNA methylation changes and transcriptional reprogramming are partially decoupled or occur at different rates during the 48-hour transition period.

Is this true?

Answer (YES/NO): NO